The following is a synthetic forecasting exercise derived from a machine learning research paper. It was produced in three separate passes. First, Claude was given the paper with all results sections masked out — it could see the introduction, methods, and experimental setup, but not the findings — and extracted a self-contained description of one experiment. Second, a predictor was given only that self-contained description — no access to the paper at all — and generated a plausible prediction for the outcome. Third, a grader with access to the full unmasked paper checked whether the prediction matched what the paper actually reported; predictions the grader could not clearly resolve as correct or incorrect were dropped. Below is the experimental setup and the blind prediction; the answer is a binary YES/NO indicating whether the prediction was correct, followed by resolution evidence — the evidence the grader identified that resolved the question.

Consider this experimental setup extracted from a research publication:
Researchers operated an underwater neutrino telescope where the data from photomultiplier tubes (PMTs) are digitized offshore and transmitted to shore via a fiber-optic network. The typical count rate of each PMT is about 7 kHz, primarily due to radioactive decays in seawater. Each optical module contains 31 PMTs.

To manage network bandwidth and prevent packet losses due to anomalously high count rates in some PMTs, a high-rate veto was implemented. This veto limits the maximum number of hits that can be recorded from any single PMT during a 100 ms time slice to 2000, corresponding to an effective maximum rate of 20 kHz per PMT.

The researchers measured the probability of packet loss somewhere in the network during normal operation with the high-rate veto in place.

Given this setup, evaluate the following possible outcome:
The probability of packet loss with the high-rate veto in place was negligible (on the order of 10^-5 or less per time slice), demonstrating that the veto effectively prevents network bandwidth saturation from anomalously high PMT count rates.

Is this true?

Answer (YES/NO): YES